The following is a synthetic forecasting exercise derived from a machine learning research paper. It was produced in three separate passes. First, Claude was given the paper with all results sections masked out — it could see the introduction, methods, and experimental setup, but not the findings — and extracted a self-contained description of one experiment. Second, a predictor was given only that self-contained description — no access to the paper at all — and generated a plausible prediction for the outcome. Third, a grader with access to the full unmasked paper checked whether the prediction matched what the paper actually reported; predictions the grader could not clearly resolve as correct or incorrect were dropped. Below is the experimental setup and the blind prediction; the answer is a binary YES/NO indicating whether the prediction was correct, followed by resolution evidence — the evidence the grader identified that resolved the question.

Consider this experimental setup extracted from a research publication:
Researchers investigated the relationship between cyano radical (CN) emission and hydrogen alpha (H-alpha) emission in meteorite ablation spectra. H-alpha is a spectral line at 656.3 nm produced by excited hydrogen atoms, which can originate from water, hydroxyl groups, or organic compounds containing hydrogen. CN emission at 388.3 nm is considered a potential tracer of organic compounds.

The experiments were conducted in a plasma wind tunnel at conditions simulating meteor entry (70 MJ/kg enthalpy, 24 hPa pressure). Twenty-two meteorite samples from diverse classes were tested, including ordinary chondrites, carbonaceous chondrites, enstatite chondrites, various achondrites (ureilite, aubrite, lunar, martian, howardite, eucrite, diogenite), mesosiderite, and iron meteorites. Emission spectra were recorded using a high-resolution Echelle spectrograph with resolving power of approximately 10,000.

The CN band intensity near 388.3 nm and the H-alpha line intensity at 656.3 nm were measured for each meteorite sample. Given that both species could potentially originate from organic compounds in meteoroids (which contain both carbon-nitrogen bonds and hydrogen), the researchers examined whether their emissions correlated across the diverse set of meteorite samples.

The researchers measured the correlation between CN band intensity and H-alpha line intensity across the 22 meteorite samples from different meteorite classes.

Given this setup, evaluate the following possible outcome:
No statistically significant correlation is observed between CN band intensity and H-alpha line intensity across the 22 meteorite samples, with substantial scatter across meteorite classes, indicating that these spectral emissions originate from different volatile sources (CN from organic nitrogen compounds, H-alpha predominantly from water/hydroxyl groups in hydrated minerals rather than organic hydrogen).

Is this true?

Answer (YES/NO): NO